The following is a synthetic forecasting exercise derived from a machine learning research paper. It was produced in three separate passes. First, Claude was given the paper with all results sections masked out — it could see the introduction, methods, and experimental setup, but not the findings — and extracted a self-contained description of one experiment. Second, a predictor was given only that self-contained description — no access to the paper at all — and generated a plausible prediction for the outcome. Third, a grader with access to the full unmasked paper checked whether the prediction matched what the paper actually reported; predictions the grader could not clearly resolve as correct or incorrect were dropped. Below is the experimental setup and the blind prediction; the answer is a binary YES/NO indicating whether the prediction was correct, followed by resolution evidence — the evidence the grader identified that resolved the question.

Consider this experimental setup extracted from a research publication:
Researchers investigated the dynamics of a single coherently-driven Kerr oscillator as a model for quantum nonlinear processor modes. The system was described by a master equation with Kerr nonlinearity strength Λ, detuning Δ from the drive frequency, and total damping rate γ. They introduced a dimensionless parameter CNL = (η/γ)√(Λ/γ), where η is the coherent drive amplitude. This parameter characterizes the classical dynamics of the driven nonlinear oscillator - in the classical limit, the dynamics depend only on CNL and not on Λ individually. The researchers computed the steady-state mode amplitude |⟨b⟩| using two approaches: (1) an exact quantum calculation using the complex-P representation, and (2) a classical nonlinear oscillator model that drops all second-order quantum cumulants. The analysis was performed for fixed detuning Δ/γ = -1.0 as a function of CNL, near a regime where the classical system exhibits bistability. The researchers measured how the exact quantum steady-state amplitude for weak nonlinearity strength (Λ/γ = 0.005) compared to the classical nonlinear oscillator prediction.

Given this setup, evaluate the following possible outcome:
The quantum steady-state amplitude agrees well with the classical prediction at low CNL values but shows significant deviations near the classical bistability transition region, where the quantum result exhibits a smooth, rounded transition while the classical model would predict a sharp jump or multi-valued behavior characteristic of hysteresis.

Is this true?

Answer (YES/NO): NO